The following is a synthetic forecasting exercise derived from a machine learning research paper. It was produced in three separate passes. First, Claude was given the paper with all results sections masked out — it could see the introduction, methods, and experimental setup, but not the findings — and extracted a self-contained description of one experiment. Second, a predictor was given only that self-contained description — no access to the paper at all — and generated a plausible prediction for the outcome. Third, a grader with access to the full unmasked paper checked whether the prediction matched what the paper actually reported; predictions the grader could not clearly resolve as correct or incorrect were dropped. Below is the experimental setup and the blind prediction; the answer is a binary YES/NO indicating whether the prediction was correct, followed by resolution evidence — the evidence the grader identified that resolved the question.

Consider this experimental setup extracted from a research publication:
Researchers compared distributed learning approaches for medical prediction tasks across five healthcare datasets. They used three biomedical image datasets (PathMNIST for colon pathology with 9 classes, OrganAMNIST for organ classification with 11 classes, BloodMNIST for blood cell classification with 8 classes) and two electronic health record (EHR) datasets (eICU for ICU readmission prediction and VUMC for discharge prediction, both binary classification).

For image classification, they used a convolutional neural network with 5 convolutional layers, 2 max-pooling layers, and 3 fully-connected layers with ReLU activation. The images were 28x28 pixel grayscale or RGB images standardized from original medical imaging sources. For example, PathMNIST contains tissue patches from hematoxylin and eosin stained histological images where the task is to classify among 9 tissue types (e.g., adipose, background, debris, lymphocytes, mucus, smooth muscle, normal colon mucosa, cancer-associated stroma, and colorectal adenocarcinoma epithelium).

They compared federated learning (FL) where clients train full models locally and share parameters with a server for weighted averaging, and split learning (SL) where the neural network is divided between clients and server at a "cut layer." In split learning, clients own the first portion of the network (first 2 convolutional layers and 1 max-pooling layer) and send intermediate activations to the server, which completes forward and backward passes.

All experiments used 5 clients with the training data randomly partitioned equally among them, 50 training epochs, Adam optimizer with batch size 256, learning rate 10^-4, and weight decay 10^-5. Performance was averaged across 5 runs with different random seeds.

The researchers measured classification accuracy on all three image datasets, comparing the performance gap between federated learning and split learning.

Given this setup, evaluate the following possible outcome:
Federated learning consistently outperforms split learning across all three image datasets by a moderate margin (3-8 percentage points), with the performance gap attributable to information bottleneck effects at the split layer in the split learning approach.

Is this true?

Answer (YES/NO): NO